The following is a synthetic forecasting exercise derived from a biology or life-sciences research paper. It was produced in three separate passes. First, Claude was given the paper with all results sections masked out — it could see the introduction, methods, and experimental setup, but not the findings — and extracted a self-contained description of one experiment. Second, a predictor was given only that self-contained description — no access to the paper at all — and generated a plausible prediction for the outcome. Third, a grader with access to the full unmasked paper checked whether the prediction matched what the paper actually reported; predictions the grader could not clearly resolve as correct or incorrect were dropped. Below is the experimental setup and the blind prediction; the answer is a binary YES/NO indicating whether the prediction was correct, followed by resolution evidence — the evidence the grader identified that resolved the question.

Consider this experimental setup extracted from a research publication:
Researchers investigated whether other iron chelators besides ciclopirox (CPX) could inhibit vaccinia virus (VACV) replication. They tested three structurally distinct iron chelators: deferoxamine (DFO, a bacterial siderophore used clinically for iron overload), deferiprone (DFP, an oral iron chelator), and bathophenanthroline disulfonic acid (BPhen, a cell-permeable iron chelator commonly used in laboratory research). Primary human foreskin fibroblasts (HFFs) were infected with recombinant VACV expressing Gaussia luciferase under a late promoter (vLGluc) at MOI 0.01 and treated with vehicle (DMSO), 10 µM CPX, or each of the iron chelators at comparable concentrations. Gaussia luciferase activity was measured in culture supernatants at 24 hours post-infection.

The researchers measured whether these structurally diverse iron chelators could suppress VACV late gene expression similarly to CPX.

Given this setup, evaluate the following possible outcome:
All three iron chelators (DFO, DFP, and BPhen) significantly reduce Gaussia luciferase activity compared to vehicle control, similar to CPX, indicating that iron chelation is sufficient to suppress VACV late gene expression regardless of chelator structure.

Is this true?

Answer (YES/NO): NO